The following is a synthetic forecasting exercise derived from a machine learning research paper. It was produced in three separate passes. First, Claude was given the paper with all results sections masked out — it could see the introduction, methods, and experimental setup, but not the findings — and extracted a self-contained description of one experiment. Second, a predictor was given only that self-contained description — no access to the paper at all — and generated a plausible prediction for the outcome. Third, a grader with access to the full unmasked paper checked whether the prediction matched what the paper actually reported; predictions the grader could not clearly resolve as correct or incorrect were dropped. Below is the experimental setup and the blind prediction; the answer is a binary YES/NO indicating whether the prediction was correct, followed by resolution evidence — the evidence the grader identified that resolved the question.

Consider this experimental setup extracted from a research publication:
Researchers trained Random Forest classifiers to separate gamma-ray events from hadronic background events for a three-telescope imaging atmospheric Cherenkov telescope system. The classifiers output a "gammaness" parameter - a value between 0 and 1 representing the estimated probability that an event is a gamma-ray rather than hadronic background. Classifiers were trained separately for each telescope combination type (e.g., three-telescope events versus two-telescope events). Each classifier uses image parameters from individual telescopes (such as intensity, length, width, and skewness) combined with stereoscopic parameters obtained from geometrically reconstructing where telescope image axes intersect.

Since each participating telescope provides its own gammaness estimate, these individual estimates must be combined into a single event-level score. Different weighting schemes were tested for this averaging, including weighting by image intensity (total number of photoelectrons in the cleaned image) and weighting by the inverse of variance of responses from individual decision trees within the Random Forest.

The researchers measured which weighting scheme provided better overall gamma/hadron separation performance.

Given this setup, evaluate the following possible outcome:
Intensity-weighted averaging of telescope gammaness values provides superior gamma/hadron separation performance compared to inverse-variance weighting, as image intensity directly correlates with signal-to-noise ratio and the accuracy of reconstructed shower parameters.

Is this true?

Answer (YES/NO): YES